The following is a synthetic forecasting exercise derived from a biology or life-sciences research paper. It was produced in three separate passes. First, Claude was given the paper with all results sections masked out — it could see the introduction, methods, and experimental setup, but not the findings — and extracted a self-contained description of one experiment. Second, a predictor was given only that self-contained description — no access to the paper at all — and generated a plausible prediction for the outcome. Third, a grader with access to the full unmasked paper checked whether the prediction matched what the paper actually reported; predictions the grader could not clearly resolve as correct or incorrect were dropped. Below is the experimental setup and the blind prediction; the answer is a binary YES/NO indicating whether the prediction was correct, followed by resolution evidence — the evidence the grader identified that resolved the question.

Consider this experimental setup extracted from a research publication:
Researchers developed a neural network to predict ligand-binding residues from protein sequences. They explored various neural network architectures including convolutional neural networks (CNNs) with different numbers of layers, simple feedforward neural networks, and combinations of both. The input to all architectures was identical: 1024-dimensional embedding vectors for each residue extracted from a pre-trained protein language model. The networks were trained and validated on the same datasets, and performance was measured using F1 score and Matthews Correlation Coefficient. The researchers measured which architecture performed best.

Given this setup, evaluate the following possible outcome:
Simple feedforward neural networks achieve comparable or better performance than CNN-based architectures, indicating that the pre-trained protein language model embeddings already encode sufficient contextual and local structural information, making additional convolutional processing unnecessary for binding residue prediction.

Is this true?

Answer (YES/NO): NO